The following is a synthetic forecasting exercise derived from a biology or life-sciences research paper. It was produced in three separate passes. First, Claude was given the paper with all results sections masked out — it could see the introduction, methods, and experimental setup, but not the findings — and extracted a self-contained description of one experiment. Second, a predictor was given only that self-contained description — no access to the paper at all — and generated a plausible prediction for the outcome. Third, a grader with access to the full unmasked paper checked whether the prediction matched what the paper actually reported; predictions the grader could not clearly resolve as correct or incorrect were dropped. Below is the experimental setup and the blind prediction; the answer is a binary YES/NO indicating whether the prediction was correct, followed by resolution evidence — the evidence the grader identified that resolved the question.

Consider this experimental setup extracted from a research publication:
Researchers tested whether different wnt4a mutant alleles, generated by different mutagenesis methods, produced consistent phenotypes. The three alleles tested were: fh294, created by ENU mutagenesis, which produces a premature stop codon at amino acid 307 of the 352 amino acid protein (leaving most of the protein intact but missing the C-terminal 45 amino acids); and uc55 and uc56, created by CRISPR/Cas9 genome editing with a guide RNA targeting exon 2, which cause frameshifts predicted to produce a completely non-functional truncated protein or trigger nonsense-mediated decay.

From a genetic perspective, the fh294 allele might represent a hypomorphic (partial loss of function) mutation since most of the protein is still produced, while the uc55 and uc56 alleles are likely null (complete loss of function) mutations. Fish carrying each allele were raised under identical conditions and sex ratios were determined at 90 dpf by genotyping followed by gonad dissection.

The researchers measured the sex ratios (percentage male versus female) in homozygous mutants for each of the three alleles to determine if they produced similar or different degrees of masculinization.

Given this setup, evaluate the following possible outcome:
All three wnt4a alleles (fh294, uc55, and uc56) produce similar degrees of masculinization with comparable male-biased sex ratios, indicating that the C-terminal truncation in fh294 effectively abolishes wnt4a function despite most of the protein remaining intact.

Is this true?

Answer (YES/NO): YES